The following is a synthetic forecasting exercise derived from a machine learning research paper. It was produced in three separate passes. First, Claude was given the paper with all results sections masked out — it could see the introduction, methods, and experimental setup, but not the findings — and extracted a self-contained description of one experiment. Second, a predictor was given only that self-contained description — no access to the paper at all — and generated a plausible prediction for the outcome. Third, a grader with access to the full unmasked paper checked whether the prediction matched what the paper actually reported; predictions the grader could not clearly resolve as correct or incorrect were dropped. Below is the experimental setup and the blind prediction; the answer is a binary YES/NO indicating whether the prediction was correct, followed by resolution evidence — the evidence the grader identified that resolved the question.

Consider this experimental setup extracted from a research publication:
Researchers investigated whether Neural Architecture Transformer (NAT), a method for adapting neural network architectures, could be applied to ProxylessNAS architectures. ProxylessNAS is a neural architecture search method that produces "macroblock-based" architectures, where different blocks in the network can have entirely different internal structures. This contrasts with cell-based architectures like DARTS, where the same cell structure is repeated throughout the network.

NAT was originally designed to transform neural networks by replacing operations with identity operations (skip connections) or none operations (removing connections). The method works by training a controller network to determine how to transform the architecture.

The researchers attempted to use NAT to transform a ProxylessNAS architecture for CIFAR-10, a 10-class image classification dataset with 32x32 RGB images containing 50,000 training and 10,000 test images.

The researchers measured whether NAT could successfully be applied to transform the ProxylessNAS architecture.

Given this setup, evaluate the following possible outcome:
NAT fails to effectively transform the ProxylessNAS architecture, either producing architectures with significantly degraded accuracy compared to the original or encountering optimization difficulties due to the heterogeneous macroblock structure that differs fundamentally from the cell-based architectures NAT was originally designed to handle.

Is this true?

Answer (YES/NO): NO